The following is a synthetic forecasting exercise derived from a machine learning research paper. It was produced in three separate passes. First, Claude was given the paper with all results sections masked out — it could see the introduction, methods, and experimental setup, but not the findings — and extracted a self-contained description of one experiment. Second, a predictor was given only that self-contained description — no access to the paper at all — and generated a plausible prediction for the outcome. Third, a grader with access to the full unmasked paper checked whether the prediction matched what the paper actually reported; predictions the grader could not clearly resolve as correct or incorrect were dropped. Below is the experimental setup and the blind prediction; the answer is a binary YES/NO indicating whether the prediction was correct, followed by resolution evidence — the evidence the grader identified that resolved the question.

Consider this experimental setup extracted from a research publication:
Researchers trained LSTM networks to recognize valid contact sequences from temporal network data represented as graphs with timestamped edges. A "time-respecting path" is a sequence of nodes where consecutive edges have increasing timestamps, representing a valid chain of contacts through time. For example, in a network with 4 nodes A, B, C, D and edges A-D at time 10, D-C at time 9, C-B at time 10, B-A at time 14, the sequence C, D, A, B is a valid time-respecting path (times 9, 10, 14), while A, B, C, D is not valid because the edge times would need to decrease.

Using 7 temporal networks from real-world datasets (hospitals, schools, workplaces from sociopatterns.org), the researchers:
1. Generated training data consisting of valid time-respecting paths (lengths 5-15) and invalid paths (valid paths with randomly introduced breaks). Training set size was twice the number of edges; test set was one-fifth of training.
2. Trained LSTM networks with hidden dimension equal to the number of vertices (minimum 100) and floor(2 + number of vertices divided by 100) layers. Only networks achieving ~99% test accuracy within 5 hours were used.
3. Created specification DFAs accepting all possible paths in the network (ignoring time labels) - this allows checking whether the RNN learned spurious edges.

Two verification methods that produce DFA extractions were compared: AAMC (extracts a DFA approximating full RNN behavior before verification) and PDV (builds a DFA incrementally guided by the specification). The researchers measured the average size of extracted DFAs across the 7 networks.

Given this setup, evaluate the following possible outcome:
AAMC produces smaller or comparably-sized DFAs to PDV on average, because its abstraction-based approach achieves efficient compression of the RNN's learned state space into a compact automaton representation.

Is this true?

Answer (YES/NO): NO